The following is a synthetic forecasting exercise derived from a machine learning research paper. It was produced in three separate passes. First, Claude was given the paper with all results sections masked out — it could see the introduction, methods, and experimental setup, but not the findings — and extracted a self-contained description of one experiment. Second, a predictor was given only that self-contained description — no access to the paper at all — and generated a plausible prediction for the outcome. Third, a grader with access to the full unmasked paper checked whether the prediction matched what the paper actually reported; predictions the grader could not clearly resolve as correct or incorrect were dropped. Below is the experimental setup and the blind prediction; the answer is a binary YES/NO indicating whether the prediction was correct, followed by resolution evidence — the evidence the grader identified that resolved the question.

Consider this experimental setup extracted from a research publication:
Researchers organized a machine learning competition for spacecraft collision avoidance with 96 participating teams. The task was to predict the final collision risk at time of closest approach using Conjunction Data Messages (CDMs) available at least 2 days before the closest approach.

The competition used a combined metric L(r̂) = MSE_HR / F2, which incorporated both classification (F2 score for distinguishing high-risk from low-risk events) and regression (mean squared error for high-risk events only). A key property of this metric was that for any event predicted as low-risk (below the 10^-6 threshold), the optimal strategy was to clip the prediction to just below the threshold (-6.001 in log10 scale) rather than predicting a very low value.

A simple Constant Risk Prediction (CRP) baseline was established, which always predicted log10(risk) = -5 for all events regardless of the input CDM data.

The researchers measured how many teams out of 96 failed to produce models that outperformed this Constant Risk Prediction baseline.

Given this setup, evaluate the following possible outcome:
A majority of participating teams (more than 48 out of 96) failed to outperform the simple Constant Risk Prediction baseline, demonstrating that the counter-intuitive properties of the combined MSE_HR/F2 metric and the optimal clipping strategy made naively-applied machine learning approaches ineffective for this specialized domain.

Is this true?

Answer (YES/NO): YES